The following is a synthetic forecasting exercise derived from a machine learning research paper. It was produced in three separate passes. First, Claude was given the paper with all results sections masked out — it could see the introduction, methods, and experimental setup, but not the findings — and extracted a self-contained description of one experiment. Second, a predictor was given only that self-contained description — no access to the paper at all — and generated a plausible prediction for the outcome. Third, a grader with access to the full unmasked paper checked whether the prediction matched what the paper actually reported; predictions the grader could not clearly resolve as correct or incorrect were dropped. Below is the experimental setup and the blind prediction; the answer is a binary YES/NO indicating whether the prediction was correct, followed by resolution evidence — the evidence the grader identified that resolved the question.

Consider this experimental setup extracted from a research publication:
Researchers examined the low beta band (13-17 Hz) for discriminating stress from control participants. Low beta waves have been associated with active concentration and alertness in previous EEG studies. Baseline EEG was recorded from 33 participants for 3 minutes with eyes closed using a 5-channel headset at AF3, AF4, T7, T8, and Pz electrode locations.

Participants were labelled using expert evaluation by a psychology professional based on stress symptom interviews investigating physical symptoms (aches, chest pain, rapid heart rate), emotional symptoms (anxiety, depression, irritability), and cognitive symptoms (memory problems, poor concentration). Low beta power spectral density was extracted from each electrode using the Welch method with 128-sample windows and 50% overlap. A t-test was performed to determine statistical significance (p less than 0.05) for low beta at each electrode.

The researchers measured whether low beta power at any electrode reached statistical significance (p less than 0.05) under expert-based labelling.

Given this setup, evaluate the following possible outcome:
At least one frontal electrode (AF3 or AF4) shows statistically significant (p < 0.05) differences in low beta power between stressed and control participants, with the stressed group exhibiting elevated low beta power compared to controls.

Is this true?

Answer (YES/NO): NO